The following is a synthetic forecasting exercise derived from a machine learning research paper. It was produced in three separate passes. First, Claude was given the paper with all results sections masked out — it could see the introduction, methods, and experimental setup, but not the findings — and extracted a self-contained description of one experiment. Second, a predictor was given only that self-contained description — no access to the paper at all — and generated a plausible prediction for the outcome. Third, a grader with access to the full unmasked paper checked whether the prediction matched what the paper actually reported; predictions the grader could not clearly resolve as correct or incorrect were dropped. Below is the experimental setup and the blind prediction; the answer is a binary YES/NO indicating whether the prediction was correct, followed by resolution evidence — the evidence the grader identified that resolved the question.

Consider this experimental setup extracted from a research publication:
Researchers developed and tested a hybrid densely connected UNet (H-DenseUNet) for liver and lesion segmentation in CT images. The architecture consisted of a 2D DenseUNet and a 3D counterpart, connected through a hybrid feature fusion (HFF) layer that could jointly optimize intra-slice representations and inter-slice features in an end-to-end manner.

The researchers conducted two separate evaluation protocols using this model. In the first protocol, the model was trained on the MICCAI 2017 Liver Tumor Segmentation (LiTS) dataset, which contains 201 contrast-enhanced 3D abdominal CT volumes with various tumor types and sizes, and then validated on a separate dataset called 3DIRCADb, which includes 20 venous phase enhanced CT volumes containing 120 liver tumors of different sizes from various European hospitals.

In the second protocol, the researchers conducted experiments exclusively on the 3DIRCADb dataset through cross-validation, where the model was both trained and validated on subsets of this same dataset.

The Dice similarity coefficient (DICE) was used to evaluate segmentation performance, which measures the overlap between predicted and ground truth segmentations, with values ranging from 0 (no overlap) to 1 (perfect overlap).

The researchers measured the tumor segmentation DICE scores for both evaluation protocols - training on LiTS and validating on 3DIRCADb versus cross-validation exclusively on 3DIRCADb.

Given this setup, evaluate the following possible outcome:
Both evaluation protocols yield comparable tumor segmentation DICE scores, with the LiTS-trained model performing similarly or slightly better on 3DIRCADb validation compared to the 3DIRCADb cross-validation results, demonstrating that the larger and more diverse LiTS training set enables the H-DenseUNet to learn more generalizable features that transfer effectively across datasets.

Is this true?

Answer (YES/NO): NO